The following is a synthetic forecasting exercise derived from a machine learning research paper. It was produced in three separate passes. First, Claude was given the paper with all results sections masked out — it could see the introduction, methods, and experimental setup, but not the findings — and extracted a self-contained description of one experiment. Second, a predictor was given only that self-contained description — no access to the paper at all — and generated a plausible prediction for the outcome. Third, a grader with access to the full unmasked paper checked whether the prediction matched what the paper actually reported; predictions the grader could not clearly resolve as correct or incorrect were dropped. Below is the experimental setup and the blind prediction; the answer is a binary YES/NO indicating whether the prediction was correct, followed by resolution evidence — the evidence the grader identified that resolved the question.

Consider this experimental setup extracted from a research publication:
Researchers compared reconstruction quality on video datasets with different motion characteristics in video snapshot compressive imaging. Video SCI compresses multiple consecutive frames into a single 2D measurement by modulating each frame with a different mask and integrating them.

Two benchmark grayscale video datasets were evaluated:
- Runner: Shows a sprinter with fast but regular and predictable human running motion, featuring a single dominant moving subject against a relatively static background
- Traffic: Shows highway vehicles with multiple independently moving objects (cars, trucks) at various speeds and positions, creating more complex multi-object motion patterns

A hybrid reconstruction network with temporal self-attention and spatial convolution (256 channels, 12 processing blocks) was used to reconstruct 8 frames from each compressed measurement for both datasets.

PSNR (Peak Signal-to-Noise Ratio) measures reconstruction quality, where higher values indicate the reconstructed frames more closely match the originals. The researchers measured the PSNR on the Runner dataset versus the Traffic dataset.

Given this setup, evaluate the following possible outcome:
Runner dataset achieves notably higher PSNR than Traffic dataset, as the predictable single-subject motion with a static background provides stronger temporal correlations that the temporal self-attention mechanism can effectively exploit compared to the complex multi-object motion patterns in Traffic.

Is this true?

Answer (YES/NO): YES